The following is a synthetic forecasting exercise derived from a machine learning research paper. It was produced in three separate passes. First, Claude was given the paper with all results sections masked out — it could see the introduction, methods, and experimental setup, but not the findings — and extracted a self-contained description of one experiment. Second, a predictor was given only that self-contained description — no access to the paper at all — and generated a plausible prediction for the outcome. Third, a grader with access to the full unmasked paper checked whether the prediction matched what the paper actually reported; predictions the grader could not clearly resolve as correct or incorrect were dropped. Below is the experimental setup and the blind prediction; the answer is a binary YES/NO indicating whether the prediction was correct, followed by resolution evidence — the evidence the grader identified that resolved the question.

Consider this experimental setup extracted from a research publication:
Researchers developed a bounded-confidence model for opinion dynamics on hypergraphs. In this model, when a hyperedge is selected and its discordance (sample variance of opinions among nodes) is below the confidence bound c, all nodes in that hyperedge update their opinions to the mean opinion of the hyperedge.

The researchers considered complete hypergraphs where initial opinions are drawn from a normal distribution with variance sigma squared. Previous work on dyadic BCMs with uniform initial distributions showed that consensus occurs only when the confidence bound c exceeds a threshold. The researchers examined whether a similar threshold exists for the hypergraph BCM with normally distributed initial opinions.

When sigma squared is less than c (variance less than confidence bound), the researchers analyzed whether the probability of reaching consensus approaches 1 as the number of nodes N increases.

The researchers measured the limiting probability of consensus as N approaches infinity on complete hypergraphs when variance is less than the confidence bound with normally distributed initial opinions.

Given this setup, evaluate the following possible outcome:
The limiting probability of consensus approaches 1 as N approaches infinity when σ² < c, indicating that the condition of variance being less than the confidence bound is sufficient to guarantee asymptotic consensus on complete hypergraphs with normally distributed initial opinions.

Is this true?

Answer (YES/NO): YES